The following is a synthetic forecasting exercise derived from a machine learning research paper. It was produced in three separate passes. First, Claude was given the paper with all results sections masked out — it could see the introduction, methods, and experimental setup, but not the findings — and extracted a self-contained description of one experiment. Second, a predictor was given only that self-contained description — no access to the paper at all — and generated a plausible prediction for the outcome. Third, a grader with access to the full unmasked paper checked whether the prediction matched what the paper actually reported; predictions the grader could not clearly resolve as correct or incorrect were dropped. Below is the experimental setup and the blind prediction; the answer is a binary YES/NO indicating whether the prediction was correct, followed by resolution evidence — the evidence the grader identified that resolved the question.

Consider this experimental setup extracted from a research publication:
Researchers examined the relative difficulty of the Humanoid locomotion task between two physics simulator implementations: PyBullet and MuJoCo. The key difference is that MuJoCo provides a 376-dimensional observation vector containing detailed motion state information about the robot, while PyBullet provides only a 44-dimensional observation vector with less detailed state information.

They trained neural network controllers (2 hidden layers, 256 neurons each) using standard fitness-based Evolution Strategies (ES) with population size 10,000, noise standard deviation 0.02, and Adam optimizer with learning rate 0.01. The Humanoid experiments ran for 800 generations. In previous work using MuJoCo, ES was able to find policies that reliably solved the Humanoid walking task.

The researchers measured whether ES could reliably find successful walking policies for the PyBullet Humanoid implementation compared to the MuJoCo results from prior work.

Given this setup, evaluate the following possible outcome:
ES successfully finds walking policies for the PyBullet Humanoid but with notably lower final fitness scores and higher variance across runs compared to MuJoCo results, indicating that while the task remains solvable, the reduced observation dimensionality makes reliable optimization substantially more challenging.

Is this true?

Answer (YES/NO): NO